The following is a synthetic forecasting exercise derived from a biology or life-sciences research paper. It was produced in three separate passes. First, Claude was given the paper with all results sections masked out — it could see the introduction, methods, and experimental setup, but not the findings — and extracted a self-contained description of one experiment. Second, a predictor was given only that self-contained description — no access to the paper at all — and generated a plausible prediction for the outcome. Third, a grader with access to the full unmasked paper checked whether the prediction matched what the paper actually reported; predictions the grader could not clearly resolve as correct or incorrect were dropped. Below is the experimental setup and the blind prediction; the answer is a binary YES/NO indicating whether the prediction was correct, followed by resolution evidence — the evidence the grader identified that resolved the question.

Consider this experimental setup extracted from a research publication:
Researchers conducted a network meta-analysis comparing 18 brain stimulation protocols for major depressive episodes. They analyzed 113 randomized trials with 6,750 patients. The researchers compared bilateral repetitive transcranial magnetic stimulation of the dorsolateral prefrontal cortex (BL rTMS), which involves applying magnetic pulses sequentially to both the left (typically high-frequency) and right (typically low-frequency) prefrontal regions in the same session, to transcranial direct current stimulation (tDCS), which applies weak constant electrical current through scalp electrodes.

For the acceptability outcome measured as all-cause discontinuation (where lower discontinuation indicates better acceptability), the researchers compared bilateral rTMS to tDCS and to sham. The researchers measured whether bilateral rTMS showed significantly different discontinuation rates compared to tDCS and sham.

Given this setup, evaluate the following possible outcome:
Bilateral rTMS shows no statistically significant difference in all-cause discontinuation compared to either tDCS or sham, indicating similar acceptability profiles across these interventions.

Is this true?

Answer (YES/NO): NO